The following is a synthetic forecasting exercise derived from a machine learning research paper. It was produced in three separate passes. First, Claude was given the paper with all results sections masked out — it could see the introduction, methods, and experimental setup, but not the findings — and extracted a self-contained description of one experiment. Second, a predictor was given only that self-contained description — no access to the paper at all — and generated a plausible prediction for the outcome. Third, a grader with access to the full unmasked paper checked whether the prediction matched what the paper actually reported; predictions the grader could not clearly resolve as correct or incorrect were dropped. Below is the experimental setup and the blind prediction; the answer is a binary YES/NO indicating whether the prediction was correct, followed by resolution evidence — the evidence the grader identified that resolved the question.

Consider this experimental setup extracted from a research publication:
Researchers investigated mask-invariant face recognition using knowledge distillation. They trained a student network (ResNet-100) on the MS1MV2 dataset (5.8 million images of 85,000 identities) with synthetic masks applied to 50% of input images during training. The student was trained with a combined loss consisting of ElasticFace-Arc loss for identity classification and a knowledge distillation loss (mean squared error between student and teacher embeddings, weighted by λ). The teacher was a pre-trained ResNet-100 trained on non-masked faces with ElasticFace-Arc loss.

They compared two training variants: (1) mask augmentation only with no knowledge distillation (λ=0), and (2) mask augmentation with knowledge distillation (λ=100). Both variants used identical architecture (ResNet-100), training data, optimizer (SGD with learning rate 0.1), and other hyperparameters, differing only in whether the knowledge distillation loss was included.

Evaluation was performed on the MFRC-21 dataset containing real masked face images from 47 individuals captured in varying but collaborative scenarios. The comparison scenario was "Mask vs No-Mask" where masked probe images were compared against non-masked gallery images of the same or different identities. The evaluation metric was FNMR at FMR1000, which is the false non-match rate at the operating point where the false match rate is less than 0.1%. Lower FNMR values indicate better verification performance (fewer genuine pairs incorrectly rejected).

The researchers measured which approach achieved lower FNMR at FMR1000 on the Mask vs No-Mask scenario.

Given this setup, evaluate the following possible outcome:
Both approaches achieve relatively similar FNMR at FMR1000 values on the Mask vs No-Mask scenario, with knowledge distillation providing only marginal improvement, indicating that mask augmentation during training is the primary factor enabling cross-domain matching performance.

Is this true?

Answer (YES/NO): NO